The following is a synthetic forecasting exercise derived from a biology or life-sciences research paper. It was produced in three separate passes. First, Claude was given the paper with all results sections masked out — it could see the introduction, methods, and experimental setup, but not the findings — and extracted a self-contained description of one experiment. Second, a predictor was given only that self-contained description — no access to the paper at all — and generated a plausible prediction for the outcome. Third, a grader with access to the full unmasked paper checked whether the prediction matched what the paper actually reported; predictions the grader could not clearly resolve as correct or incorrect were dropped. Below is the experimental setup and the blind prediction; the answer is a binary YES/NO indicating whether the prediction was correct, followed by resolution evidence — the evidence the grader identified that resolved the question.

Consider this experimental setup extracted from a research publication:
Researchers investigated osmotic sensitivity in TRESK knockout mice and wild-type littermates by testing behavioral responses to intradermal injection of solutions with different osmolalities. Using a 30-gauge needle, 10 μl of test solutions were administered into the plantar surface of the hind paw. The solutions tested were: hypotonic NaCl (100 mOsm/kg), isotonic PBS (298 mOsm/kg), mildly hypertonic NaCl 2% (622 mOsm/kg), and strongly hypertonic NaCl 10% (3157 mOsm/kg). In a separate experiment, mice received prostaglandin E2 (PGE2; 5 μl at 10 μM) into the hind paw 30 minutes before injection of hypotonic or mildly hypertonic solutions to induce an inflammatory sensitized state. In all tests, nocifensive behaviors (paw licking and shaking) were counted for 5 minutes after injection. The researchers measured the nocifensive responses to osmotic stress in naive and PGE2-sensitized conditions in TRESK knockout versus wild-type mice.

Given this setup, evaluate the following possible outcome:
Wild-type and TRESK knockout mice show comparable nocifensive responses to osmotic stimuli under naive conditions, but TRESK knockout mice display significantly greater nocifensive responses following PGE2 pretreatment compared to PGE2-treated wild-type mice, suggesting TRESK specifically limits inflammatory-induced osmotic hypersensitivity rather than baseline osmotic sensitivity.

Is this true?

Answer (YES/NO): NO